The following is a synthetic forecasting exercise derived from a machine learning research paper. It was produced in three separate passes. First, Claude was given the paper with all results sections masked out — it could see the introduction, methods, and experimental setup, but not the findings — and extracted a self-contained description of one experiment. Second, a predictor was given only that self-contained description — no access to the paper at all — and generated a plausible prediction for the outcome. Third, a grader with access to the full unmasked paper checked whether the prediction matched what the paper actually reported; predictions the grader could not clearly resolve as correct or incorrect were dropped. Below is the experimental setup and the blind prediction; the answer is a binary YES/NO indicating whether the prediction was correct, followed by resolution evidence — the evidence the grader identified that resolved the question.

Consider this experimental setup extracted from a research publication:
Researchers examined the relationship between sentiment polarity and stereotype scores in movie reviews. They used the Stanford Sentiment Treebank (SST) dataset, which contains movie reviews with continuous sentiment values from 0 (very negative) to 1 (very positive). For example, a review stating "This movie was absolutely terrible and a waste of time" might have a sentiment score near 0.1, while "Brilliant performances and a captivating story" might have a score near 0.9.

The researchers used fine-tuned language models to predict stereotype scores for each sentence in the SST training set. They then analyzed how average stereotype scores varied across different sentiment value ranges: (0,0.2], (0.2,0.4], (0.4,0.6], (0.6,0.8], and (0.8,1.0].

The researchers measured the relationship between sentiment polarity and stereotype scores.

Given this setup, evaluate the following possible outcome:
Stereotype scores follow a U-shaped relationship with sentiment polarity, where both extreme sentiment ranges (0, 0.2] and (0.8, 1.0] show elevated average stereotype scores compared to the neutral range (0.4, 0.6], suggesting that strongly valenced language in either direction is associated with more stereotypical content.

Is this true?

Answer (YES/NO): NO